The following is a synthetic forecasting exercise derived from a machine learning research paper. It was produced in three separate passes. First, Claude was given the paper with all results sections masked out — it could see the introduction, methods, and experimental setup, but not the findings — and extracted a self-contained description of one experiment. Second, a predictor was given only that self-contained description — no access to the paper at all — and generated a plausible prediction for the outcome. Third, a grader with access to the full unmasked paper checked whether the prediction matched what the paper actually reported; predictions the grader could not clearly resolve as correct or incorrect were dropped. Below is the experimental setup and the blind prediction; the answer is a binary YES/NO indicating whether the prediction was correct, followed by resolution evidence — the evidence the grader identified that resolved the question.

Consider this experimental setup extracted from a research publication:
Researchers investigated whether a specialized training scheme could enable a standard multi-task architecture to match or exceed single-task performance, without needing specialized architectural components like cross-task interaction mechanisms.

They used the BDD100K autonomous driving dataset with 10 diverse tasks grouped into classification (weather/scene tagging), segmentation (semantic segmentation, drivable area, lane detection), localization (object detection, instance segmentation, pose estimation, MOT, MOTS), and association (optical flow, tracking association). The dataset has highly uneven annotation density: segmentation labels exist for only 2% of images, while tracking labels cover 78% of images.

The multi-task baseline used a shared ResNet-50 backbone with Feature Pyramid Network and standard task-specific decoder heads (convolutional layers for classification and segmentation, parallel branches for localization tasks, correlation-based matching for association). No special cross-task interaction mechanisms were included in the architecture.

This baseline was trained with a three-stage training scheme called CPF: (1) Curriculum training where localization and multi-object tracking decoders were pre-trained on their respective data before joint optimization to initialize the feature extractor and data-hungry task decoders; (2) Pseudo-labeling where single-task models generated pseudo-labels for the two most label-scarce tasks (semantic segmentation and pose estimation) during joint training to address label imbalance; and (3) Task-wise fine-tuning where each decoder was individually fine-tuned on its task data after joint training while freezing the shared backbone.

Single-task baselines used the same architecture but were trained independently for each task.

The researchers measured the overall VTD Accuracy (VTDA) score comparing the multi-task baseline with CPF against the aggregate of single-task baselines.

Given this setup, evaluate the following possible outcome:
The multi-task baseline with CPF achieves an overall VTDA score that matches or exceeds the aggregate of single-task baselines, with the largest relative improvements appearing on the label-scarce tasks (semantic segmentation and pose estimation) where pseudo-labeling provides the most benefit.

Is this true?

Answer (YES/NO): NO